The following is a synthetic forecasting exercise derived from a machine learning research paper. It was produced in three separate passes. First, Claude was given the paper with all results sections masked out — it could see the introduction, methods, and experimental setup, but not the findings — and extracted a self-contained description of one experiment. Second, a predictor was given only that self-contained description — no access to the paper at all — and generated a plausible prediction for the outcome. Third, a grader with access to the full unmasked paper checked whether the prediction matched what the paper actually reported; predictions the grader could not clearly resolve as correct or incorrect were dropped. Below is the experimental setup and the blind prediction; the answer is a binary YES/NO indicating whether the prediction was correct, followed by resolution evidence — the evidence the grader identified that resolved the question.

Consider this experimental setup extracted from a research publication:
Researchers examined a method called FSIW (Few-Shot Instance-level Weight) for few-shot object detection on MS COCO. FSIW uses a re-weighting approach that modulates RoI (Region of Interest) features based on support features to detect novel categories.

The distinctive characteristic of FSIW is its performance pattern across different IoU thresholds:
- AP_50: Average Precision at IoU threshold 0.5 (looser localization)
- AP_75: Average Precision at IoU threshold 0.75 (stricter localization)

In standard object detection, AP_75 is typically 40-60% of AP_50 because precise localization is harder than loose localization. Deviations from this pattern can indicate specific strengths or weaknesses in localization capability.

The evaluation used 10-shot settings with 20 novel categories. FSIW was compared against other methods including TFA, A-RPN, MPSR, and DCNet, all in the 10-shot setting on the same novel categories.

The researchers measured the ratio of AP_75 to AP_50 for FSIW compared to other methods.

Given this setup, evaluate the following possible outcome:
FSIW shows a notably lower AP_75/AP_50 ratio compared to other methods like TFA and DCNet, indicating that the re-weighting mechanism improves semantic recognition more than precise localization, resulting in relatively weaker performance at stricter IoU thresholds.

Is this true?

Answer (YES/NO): YES